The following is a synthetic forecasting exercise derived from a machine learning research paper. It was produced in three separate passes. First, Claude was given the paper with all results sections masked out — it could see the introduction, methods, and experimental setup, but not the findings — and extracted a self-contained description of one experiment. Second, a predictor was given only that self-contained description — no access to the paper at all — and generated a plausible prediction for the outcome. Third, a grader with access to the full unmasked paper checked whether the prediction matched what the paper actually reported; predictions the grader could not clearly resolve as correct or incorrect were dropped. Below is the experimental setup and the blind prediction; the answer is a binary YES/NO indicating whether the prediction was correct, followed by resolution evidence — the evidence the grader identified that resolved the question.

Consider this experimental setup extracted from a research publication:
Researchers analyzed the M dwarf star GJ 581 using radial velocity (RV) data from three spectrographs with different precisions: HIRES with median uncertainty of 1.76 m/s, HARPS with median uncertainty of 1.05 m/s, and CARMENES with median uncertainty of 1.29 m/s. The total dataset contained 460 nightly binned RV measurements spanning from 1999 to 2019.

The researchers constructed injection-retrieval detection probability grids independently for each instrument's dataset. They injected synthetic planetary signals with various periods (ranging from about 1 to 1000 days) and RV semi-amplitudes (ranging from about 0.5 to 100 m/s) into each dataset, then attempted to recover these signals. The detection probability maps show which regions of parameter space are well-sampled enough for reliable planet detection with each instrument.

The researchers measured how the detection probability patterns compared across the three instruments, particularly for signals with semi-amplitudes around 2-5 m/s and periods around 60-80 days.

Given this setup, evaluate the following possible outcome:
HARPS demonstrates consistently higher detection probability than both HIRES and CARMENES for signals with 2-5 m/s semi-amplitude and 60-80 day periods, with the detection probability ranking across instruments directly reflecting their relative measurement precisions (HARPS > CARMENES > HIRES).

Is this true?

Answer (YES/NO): NO